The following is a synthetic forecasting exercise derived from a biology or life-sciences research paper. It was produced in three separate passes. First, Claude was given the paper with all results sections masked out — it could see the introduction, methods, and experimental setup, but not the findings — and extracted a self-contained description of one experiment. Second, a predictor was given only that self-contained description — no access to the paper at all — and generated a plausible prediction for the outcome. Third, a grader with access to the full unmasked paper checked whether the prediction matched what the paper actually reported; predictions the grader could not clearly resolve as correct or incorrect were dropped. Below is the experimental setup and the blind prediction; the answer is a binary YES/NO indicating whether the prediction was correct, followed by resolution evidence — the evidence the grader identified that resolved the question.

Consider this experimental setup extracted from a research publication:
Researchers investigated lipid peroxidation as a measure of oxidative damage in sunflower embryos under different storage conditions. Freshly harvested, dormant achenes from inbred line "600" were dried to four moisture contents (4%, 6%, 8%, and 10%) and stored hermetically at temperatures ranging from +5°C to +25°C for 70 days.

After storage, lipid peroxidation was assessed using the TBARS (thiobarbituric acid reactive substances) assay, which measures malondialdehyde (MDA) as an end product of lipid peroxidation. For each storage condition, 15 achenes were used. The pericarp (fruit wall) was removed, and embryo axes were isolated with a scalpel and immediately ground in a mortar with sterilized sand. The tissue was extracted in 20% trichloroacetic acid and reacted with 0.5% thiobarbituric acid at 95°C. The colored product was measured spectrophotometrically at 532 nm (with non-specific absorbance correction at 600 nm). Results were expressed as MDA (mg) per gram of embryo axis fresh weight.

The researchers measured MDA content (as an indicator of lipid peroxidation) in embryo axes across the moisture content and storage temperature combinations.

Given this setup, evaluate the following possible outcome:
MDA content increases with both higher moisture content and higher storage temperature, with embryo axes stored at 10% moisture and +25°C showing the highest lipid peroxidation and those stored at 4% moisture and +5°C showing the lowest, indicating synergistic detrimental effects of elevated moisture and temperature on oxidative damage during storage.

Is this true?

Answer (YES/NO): NO